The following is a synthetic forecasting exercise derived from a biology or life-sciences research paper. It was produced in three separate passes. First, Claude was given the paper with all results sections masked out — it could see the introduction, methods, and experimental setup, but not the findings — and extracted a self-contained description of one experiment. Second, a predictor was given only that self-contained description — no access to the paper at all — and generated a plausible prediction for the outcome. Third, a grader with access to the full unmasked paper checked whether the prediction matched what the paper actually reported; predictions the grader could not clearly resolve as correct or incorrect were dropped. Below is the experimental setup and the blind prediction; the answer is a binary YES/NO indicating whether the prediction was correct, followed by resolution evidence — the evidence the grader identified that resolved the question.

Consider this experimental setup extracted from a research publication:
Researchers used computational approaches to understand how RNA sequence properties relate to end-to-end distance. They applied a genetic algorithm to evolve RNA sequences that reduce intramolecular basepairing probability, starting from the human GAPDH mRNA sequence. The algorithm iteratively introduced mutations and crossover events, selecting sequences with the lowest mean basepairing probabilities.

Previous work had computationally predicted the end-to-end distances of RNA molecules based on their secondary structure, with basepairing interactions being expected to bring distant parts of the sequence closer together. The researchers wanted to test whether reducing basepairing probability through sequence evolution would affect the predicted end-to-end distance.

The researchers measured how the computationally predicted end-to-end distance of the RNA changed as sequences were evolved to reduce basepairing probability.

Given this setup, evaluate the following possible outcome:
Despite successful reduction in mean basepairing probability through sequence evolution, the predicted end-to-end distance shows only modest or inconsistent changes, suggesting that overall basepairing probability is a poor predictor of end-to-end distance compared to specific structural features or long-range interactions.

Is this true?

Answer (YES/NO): NO